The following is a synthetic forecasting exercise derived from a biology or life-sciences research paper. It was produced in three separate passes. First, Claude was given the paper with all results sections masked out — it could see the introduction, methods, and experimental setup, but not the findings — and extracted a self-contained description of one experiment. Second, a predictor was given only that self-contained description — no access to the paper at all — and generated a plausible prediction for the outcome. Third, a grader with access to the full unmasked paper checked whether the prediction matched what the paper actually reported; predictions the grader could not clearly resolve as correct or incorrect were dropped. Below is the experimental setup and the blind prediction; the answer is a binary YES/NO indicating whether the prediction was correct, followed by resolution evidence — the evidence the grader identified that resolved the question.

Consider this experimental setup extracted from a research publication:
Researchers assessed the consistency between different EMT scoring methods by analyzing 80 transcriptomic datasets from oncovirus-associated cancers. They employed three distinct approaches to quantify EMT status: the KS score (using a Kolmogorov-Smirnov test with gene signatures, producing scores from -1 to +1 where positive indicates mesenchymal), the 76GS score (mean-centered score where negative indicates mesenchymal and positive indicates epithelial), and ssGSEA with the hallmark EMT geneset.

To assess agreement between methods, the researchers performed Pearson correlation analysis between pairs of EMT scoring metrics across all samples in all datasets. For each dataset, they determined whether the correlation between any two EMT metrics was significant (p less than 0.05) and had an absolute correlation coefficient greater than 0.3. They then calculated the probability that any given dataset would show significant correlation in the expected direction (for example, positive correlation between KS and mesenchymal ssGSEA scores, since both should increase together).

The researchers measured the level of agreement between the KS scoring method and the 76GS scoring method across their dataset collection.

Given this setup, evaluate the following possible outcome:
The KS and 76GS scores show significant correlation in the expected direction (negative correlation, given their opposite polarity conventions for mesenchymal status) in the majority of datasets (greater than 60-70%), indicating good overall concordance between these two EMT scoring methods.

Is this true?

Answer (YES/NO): NO